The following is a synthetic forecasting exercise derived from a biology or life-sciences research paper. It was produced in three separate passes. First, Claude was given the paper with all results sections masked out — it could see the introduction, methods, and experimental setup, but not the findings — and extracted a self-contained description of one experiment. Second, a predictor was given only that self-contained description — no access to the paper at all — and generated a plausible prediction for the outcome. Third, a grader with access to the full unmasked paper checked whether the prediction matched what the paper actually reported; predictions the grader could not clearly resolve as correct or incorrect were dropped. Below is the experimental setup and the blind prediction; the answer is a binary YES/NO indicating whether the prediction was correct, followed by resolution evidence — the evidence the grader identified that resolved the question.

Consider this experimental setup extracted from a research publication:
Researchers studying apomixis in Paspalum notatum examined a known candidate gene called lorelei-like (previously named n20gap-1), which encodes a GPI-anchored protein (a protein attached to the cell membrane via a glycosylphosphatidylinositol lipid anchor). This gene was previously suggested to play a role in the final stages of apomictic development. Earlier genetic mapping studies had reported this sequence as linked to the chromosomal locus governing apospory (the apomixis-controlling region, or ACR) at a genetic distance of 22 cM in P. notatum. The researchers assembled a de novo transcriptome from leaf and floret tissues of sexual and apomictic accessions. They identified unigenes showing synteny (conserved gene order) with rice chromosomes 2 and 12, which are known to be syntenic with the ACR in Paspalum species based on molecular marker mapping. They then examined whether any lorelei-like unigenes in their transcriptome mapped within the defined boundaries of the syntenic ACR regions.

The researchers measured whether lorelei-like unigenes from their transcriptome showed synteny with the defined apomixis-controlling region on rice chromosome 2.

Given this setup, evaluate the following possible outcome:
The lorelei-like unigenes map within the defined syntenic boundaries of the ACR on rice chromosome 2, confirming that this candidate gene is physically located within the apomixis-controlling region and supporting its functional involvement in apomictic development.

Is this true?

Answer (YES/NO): YES